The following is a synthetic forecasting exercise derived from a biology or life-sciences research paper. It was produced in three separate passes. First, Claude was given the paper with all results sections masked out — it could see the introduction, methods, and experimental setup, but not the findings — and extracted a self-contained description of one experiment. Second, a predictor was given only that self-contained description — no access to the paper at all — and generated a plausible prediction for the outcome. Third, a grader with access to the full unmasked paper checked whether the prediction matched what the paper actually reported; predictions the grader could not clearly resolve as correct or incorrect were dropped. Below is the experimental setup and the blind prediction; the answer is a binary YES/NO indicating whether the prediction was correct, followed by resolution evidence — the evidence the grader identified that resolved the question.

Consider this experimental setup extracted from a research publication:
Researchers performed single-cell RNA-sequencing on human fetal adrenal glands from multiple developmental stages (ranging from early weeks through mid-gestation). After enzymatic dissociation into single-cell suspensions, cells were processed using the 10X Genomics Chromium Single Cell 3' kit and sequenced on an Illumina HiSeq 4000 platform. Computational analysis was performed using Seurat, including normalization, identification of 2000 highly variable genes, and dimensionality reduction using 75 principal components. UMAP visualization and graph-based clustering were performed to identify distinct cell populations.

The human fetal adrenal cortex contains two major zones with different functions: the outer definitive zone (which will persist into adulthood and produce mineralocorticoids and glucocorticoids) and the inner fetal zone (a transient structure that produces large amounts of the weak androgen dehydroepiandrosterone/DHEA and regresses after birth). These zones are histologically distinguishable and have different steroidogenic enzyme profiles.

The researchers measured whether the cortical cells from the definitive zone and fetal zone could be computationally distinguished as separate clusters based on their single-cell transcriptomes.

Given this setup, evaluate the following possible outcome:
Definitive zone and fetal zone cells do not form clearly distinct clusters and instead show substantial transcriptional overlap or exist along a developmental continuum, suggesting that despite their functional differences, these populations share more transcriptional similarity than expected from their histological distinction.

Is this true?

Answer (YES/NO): NO